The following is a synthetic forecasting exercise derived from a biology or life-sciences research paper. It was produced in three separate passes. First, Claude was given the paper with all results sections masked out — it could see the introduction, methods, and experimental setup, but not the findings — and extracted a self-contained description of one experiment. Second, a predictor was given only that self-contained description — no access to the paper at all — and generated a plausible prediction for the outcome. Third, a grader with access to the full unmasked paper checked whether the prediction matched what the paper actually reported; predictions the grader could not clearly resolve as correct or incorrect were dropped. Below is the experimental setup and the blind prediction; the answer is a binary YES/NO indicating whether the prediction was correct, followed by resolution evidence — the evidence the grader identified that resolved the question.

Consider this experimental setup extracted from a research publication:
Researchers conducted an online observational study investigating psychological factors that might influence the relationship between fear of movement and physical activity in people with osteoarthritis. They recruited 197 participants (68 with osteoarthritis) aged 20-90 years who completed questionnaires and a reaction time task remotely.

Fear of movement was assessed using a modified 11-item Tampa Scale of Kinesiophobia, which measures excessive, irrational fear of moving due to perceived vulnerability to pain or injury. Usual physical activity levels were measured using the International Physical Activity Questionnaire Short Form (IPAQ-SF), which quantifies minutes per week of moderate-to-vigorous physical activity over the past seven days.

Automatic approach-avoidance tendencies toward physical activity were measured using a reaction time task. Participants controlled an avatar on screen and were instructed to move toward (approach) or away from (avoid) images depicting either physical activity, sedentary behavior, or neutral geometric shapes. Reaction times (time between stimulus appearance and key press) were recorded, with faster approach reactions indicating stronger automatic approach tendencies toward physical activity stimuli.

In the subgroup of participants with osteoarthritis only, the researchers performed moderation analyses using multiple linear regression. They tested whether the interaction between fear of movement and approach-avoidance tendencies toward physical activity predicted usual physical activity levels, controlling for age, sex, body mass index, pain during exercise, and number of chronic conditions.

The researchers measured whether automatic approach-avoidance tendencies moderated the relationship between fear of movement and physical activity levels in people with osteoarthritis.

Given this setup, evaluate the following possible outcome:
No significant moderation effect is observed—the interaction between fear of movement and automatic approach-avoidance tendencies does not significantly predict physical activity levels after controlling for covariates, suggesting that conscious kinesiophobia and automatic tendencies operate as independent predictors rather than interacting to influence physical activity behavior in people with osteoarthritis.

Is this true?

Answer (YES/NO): NO